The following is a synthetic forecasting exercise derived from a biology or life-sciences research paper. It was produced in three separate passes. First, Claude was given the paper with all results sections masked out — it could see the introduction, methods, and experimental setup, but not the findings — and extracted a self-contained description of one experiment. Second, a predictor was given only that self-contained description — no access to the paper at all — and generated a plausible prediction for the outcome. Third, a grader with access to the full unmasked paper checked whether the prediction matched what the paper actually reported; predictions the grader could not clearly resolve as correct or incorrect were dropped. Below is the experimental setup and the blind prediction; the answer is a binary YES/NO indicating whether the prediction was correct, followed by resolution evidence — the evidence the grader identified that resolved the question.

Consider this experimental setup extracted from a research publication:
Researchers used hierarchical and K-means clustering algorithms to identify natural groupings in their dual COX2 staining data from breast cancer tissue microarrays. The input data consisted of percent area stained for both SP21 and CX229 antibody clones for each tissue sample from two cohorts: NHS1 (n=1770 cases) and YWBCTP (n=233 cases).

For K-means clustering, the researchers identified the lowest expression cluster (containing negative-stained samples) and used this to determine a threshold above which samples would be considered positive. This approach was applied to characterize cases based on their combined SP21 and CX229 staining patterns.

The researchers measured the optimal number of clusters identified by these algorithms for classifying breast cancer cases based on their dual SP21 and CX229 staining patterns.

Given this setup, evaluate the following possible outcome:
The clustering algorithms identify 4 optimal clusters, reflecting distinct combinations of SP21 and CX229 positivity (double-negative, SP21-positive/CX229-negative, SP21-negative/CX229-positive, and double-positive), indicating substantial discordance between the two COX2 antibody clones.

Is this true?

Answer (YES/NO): NO